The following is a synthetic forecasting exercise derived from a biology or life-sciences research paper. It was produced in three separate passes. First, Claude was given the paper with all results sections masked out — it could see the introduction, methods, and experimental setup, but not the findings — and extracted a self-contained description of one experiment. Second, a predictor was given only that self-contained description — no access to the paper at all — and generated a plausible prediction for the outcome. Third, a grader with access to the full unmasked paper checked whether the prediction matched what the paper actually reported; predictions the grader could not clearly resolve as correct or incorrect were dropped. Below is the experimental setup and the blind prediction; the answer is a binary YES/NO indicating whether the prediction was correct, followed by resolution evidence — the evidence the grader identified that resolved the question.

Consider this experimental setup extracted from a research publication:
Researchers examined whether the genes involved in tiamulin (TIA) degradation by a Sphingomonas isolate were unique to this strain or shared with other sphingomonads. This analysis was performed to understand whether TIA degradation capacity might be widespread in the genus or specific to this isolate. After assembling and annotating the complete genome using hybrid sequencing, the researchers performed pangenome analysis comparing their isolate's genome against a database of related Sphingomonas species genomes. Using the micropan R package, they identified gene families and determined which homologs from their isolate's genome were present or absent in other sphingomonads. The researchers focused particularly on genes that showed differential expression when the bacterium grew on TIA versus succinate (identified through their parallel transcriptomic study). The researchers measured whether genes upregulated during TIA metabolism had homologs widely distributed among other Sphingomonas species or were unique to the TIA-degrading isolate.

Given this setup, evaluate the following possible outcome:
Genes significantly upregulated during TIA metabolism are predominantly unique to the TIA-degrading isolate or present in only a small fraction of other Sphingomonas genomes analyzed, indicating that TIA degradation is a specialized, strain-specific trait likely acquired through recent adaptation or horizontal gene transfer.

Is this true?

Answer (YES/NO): YES